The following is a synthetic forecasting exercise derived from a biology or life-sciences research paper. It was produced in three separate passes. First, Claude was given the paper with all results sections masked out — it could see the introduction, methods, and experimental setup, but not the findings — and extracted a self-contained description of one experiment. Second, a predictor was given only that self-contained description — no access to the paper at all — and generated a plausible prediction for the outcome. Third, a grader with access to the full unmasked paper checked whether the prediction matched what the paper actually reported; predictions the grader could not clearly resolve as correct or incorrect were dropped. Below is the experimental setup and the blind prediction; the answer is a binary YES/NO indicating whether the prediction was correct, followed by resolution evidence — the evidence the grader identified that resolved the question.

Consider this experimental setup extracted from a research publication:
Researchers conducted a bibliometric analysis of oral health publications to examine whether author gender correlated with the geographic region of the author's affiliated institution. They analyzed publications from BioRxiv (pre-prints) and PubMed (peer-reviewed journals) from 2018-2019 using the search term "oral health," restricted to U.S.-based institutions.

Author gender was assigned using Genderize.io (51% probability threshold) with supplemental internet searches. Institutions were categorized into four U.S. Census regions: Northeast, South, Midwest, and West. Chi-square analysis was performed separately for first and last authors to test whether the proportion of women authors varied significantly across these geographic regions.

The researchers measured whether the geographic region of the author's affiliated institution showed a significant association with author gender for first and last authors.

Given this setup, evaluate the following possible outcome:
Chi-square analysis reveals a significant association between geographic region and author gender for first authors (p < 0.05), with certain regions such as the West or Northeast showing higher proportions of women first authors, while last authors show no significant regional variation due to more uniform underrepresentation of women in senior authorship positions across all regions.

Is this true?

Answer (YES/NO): NO